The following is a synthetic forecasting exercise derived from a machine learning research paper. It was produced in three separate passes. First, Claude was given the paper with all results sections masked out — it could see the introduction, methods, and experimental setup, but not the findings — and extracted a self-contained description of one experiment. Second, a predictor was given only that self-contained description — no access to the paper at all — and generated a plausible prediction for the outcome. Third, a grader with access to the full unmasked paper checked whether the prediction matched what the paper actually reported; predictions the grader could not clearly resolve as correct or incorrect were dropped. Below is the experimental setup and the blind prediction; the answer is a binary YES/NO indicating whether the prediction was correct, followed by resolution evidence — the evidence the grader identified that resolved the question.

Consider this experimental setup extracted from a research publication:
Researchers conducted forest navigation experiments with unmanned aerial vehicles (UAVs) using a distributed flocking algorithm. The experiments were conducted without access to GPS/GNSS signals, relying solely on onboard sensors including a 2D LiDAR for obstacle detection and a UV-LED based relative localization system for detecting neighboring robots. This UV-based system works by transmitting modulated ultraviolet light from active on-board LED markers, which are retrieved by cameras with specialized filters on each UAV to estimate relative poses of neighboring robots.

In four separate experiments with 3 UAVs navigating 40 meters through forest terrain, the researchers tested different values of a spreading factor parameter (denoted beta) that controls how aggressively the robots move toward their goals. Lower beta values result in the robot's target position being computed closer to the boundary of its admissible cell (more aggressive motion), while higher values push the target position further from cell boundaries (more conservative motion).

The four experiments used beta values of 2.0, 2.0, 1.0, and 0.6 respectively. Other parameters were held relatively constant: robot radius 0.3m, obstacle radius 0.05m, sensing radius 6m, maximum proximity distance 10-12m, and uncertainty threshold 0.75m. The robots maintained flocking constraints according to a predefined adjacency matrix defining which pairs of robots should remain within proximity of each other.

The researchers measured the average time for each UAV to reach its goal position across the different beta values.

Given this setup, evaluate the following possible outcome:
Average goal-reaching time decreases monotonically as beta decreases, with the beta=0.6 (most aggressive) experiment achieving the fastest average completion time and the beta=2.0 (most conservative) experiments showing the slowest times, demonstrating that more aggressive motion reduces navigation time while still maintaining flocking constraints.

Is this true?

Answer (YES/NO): YES